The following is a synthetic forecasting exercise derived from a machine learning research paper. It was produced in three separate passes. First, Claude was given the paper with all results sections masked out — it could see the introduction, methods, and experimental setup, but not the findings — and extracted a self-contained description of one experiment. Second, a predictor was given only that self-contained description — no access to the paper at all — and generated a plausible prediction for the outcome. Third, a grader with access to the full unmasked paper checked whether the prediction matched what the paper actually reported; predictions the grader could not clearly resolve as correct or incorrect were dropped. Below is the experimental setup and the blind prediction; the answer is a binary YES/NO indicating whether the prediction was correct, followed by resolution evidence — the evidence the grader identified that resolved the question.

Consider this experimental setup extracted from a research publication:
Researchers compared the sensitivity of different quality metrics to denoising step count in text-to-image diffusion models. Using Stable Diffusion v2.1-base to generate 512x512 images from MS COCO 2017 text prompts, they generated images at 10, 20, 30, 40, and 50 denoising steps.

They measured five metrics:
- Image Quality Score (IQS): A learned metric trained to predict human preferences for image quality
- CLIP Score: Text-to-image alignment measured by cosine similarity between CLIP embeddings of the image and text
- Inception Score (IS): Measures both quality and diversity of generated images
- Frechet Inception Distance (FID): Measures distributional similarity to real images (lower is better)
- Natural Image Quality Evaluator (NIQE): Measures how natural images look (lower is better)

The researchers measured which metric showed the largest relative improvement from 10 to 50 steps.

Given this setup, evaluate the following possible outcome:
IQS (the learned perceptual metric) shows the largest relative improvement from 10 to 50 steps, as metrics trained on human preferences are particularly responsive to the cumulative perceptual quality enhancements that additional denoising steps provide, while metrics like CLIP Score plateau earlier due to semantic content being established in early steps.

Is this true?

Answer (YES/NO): YES